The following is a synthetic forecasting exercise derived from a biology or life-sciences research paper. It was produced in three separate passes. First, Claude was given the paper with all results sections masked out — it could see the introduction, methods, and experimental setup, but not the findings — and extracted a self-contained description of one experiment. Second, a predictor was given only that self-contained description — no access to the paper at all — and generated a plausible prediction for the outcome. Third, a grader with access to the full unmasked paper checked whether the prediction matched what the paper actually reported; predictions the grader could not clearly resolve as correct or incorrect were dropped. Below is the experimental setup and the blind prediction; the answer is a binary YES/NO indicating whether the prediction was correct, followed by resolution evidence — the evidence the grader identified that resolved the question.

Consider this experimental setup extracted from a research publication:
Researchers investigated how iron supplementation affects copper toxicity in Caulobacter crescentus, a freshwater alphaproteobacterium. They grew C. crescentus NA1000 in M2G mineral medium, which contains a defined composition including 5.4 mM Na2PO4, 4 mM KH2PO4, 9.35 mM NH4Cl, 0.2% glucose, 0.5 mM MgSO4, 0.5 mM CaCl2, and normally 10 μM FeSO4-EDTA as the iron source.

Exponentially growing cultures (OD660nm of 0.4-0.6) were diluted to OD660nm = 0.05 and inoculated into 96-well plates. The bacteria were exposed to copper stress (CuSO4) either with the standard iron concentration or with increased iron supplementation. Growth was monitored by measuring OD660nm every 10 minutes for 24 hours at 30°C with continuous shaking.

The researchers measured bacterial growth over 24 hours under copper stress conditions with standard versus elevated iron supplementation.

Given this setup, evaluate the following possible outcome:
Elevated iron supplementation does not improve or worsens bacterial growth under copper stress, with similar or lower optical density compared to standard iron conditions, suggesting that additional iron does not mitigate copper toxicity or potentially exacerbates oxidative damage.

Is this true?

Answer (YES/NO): NO